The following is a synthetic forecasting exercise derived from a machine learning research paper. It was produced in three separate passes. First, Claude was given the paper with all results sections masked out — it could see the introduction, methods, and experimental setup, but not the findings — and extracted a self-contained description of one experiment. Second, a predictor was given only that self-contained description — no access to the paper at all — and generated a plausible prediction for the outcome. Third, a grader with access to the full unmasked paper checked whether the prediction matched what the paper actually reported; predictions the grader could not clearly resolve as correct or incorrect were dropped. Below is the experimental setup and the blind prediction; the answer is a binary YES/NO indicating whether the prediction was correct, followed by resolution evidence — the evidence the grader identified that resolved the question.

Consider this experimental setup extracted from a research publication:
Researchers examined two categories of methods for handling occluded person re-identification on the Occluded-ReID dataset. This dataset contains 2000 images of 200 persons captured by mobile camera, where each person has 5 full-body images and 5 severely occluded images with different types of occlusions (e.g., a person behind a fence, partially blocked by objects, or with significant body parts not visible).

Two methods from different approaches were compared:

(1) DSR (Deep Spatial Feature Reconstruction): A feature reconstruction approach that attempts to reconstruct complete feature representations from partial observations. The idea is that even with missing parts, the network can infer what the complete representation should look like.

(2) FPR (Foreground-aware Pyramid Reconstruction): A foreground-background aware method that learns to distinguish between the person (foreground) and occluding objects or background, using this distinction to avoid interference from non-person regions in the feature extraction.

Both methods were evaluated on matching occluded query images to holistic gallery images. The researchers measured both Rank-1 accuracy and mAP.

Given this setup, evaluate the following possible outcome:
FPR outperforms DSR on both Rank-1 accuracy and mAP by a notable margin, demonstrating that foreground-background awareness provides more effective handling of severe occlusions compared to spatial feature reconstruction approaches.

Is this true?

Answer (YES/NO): YES